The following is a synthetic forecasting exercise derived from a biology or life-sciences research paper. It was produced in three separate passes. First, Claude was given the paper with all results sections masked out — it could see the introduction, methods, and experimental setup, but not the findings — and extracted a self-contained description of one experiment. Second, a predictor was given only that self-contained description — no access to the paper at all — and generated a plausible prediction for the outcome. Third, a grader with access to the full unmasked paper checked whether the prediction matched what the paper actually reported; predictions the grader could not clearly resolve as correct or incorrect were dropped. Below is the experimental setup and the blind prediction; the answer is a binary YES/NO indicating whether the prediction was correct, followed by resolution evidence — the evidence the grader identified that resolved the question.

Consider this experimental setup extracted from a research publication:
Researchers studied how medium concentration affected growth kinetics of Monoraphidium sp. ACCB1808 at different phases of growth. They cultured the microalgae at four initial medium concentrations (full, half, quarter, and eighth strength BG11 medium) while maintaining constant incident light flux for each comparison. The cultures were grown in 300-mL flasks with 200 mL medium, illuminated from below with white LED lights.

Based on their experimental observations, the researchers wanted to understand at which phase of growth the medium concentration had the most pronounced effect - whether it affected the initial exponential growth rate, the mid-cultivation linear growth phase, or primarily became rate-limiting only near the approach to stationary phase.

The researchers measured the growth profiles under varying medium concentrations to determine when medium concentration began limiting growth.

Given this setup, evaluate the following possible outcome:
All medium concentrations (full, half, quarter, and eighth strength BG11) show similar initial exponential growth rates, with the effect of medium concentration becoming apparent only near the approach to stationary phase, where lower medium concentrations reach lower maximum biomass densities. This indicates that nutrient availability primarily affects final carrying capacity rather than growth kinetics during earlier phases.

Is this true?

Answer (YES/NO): YES